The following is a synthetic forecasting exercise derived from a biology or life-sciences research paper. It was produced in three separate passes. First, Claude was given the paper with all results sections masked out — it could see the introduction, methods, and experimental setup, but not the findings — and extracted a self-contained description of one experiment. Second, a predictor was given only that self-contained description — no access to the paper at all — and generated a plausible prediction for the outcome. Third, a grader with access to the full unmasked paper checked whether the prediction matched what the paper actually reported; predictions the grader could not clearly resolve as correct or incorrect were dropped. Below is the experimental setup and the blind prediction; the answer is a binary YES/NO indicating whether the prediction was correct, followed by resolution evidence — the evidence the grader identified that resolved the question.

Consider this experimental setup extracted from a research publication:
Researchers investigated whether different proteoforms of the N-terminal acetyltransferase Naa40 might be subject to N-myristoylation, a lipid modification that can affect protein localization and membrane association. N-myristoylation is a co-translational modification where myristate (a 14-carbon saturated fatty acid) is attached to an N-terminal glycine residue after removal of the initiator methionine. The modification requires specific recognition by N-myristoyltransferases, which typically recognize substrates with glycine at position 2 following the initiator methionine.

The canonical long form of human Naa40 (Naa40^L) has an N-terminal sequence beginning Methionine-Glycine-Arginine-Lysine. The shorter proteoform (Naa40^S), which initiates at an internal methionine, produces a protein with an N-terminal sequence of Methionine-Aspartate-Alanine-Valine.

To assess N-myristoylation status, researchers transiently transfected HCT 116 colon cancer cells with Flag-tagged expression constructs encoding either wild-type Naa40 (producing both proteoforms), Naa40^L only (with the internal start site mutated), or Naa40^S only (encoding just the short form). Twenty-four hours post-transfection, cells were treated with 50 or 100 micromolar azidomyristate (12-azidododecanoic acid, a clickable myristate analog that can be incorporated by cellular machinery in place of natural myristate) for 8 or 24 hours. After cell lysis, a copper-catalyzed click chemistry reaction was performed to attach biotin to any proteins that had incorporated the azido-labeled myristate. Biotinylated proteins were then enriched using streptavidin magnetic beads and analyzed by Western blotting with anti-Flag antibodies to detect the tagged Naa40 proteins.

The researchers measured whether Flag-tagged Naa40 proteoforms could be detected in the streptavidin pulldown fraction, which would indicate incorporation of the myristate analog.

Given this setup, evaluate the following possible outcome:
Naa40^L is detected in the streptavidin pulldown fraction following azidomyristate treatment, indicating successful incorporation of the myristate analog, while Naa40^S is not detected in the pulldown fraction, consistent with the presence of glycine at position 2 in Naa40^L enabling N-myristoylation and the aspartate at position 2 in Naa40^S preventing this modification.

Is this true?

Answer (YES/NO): YES